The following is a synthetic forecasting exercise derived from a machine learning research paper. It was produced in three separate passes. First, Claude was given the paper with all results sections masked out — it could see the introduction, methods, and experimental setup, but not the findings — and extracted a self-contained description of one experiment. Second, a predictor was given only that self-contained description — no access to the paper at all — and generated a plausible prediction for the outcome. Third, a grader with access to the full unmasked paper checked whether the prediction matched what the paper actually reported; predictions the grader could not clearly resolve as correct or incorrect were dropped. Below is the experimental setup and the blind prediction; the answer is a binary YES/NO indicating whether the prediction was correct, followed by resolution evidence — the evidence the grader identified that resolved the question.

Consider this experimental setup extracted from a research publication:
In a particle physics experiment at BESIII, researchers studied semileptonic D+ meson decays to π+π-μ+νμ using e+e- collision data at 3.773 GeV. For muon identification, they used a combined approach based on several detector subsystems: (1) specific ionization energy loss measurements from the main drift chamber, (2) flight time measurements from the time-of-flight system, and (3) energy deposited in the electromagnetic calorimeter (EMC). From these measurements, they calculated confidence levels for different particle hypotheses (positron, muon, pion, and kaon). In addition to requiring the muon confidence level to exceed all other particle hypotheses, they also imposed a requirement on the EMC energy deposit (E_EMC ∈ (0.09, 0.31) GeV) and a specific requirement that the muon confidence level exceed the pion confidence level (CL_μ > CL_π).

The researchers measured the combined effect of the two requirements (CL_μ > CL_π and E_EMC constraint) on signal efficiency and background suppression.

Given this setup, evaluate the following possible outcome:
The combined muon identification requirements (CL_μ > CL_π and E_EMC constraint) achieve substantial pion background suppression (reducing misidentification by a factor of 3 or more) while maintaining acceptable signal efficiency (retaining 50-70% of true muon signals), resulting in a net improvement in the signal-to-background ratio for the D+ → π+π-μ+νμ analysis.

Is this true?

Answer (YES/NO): YES